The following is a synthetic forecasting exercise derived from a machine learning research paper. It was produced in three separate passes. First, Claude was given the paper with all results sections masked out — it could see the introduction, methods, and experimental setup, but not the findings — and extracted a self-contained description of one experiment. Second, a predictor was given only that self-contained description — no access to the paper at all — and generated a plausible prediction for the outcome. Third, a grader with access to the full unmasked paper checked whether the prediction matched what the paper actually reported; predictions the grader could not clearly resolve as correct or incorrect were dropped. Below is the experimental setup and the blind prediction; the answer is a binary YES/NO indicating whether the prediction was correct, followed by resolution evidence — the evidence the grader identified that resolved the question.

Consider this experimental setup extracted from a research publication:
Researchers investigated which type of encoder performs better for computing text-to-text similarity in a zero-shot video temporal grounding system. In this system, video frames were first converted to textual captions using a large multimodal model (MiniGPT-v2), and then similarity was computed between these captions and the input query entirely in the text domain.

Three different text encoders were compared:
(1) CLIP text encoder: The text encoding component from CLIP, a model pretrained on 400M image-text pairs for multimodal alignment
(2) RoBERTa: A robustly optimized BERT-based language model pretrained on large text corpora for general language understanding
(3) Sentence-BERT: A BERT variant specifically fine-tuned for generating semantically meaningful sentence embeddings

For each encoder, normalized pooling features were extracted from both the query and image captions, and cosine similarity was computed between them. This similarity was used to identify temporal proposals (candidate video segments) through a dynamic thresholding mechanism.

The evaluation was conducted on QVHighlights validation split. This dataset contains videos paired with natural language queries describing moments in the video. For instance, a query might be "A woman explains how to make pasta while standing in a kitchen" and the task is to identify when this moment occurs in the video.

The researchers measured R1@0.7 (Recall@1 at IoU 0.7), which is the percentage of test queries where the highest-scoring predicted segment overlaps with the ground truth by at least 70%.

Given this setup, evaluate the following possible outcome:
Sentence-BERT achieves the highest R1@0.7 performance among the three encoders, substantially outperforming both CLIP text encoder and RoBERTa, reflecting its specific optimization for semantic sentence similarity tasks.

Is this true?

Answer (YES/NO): NO